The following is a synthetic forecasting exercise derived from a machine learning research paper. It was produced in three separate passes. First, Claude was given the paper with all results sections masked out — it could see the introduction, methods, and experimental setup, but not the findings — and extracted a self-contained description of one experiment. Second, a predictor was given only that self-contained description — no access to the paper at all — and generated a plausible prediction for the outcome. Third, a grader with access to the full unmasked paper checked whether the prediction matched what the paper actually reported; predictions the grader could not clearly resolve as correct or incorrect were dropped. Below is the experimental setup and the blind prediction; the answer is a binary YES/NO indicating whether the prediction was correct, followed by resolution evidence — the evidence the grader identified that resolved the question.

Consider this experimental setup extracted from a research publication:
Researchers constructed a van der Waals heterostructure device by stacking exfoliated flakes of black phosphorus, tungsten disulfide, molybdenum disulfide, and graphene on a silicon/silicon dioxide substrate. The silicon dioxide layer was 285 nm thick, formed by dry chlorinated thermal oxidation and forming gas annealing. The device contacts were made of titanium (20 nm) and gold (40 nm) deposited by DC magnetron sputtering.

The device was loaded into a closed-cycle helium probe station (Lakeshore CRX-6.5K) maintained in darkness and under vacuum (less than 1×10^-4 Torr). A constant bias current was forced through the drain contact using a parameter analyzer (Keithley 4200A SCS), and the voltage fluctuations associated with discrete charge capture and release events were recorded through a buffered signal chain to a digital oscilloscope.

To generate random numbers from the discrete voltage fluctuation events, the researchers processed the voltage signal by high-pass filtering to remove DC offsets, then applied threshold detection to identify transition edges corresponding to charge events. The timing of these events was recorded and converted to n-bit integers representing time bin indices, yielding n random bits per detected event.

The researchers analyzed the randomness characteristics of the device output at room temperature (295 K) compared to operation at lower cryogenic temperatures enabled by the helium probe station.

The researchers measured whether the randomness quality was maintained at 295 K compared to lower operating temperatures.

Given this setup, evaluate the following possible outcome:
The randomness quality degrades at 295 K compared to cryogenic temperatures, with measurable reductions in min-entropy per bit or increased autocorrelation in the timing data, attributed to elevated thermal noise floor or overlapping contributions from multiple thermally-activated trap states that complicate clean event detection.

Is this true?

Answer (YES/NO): NO